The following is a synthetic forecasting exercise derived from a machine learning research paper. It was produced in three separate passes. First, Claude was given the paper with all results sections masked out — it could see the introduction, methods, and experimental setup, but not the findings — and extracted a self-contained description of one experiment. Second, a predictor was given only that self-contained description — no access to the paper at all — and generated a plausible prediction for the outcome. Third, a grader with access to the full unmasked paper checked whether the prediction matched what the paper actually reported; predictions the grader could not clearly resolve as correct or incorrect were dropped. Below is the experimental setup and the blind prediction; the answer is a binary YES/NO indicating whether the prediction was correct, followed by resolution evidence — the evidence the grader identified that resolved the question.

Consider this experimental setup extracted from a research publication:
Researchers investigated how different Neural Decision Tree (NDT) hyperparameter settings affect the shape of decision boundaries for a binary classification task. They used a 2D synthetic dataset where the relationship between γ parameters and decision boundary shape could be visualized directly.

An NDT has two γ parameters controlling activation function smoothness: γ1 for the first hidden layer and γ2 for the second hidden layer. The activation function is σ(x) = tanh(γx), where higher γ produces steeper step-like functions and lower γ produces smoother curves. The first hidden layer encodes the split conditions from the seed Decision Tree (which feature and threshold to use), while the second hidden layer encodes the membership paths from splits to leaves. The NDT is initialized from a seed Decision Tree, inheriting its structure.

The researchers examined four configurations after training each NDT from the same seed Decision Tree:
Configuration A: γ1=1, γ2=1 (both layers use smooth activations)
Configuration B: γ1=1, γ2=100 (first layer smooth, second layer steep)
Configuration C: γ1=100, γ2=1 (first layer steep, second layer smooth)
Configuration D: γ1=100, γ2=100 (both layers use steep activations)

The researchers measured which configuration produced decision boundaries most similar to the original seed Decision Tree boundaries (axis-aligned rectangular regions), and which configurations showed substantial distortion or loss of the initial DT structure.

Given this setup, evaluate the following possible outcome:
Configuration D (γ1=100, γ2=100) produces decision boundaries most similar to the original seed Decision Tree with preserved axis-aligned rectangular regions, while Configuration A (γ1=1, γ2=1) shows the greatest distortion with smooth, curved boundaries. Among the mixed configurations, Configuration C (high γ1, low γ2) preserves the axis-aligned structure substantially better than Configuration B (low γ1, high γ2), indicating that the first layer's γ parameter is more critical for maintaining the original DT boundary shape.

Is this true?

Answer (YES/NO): YES